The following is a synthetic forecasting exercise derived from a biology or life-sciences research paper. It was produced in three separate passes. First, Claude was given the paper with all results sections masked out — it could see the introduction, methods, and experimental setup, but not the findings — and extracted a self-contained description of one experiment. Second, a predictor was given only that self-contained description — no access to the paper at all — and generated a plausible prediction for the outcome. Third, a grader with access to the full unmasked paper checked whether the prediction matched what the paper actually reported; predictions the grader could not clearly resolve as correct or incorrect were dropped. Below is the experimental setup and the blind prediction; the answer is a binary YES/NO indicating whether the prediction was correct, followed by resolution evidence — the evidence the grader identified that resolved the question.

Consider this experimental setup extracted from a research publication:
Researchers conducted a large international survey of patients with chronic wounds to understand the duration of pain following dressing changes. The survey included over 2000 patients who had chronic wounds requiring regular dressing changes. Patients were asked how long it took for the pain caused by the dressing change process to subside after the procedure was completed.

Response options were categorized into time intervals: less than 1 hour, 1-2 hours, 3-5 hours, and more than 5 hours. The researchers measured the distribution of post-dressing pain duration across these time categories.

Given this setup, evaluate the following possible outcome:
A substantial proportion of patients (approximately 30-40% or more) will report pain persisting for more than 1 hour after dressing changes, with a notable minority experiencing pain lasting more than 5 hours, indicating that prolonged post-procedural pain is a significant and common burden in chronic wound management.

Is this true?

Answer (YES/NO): YES